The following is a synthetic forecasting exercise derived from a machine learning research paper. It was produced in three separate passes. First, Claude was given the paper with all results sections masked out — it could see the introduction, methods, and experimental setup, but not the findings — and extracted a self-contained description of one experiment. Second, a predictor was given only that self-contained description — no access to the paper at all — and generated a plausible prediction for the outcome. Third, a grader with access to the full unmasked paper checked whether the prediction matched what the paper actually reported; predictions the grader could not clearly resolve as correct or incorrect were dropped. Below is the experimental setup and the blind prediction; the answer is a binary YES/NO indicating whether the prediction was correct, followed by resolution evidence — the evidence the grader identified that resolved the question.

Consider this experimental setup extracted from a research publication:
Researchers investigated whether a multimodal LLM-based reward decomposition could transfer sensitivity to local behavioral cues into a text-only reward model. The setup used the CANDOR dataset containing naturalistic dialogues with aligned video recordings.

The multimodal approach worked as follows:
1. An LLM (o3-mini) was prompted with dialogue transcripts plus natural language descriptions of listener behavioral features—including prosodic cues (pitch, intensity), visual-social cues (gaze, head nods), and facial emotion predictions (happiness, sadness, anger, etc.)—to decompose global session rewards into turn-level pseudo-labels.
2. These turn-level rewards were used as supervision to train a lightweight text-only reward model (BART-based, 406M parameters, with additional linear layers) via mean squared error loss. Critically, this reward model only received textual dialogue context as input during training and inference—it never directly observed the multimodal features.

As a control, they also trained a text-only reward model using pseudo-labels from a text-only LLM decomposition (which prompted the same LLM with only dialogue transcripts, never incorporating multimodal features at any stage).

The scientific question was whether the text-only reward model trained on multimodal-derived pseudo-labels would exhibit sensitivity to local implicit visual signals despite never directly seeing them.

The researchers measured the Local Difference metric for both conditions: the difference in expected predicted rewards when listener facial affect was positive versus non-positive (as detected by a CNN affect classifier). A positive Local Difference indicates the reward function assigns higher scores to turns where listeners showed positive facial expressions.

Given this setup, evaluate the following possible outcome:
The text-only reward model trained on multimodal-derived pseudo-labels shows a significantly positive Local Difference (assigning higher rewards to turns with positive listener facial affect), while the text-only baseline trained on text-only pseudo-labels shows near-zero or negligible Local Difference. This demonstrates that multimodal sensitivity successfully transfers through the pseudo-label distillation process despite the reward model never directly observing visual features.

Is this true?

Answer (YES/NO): YES